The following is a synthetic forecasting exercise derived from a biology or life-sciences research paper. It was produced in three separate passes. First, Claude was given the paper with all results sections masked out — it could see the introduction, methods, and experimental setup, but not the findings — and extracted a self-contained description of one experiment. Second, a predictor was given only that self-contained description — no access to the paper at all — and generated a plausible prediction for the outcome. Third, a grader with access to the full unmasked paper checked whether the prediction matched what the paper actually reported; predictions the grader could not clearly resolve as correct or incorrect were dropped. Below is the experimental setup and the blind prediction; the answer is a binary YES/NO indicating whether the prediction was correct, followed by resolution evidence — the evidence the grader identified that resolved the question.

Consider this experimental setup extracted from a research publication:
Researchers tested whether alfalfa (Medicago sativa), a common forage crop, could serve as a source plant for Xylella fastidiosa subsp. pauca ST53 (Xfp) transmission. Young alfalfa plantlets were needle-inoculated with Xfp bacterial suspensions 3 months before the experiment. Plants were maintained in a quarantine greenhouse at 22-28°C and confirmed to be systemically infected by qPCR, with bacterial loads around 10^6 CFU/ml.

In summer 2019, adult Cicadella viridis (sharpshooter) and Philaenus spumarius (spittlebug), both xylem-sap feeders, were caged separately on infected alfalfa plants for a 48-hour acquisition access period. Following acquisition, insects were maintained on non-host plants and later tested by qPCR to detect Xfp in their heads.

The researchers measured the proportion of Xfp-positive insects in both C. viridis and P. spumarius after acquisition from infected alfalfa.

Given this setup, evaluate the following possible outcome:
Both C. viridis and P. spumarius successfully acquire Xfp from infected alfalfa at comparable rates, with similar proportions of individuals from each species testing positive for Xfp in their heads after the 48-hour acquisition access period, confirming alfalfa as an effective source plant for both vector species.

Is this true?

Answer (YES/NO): NO